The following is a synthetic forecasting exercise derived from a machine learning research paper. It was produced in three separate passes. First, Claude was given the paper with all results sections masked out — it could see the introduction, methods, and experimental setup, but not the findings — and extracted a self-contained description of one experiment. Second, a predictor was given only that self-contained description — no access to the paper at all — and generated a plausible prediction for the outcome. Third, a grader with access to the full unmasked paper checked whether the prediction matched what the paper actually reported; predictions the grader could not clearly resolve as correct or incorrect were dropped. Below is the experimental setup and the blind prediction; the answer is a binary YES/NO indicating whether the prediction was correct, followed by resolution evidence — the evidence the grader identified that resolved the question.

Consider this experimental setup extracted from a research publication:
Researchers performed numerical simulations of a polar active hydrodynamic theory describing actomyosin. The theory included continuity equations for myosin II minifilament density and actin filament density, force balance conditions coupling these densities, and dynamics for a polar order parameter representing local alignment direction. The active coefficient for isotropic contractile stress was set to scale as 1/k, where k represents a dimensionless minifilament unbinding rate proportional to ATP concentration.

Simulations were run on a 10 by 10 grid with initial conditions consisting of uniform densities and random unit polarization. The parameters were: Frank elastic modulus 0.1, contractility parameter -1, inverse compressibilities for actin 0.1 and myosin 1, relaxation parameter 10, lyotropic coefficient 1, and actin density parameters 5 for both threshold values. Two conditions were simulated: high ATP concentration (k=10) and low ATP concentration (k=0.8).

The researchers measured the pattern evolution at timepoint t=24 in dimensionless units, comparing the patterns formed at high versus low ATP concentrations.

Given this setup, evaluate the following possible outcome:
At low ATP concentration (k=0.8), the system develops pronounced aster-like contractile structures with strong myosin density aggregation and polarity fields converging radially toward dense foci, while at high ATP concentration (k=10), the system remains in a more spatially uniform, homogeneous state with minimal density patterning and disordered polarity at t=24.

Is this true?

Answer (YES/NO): YES